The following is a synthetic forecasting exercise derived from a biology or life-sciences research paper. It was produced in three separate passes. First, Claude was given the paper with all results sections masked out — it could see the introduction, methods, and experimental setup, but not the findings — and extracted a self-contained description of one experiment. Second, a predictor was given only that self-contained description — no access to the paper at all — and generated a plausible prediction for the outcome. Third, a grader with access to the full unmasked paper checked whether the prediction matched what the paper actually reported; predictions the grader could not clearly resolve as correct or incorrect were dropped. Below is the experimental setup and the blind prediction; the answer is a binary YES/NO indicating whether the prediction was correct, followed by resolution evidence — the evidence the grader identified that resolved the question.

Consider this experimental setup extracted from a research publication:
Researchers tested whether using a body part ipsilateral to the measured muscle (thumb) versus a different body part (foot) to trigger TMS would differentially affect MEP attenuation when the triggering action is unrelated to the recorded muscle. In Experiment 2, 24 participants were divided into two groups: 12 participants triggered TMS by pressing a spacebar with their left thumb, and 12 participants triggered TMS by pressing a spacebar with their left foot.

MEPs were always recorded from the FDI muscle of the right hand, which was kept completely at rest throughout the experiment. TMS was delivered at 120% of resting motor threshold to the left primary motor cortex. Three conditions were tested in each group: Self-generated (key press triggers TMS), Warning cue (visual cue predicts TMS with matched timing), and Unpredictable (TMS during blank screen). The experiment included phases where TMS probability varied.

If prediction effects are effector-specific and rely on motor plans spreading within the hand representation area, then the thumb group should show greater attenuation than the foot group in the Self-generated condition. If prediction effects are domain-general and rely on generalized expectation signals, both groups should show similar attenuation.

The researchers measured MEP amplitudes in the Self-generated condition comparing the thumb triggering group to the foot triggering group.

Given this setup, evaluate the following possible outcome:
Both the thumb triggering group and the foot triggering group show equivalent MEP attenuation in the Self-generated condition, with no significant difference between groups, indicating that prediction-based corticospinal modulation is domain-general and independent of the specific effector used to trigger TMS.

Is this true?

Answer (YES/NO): YES